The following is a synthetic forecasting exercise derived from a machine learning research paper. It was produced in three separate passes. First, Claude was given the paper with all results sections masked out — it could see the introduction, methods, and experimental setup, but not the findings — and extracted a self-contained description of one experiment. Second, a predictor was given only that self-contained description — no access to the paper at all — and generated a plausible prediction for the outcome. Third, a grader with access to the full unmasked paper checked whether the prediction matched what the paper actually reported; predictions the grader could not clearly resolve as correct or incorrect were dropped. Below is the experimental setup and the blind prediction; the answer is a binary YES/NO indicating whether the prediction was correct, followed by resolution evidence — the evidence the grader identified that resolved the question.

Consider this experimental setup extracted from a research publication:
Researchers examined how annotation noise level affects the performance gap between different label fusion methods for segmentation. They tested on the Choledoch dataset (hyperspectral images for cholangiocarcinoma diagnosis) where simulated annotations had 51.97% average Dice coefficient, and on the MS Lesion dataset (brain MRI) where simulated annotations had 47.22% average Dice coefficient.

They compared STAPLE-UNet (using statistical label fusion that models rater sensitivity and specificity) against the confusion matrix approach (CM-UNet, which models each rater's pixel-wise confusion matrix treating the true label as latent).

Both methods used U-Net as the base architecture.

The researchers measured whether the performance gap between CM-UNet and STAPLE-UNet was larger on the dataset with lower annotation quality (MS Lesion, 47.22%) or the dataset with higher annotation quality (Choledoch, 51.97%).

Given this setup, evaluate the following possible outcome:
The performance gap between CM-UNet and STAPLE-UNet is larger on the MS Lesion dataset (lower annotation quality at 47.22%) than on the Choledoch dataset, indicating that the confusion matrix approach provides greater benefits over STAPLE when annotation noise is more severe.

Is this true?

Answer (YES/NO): YES